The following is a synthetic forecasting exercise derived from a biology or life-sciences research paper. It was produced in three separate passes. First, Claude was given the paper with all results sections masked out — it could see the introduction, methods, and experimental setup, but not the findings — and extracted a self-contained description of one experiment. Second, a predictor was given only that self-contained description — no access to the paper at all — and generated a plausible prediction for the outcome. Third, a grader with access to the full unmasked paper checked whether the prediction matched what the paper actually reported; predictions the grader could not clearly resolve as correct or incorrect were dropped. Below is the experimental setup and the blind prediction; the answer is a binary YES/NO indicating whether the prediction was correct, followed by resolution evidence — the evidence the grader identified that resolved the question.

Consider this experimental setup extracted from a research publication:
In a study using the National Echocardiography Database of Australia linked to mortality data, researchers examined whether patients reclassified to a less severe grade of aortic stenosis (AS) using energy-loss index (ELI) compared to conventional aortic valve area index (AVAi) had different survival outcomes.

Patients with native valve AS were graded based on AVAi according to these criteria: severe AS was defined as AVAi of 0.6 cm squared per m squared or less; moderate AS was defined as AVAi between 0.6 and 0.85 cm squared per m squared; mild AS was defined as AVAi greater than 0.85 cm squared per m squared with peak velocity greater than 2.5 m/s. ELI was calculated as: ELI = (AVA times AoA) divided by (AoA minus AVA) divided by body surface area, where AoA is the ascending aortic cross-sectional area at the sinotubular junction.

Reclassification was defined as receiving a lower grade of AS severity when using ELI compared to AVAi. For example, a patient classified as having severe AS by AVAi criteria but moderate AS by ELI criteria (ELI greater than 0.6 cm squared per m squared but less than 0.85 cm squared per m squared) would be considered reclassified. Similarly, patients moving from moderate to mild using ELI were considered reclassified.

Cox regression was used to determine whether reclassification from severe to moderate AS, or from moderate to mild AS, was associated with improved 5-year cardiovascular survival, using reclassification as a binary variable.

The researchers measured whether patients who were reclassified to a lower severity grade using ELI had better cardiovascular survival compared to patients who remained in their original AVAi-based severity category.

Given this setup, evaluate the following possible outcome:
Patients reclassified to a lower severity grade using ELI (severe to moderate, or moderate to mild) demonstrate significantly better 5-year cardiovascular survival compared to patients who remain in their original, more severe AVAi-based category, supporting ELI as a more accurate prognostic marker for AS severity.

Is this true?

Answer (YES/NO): NO